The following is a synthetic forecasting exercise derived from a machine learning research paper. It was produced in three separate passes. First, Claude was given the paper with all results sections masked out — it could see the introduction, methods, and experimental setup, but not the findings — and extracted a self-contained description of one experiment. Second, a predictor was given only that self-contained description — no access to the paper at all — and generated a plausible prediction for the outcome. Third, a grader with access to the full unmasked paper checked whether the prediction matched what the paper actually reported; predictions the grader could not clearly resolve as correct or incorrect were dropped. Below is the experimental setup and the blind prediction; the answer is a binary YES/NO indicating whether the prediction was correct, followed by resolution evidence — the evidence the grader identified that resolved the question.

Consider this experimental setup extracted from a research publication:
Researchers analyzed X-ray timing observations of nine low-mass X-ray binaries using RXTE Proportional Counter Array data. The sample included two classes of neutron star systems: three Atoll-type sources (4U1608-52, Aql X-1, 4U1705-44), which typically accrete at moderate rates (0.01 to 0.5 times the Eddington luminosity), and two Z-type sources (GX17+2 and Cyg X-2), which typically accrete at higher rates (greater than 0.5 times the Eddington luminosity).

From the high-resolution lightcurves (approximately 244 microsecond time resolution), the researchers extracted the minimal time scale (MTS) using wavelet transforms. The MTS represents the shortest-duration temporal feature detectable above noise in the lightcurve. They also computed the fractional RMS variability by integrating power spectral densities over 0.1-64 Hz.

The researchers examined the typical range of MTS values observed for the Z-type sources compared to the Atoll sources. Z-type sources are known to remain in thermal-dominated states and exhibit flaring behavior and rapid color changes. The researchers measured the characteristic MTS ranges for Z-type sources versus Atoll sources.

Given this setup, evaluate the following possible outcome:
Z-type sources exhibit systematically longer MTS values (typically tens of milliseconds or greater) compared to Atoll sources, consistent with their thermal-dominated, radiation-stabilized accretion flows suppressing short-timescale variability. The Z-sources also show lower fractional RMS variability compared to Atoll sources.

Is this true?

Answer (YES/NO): NO